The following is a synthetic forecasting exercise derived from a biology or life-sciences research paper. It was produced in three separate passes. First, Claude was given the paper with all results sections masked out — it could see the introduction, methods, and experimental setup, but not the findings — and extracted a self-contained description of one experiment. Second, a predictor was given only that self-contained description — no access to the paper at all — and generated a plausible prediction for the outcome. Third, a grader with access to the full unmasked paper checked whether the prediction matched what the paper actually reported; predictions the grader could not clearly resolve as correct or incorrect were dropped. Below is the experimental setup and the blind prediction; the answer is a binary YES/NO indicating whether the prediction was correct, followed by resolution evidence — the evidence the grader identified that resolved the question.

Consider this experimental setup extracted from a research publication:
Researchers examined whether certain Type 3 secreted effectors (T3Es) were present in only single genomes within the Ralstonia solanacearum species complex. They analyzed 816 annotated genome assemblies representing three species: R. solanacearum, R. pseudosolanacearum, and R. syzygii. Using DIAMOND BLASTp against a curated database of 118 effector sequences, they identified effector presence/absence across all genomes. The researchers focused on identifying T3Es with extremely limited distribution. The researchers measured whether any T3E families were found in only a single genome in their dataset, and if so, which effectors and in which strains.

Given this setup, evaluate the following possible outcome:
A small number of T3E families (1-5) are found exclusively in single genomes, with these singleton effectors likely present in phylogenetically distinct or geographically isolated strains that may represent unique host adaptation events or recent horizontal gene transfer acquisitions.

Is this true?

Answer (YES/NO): YES